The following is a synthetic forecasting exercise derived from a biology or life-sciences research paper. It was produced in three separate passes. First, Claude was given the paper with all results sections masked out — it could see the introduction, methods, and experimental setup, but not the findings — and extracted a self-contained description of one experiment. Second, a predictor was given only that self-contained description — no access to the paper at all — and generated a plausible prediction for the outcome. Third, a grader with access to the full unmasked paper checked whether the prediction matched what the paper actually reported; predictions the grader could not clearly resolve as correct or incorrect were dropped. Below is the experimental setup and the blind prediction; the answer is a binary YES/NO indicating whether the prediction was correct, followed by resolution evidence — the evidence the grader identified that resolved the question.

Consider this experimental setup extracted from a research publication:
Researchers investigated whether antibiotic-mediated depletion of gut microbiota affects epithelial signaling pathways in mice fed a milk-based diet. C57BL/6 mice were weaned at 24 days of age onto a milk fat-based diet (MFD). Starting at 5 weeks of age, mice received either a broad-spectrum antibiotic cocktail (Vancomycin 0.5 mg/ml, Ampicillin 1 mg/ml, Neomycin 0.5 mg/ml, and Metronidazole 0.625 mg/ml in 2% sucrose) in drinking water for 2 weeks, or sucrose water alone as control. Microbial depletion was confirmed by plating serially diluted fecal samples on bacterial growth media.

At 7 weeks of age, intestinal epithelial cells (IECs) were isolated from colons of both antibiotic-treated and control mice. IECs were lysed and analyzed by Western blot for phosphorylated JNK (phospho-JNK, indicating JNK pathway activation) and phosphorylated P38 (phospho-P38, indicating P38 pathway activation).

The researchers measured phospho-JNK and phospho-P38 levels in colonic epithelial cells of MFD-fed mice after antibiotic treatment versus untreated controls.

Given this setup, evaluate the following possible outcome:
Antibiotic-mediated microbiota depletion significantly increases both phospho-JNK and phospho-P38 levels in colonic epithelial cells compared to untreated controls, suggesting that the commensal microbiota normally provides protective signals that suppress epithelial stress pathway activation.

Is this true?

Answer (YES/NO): NO